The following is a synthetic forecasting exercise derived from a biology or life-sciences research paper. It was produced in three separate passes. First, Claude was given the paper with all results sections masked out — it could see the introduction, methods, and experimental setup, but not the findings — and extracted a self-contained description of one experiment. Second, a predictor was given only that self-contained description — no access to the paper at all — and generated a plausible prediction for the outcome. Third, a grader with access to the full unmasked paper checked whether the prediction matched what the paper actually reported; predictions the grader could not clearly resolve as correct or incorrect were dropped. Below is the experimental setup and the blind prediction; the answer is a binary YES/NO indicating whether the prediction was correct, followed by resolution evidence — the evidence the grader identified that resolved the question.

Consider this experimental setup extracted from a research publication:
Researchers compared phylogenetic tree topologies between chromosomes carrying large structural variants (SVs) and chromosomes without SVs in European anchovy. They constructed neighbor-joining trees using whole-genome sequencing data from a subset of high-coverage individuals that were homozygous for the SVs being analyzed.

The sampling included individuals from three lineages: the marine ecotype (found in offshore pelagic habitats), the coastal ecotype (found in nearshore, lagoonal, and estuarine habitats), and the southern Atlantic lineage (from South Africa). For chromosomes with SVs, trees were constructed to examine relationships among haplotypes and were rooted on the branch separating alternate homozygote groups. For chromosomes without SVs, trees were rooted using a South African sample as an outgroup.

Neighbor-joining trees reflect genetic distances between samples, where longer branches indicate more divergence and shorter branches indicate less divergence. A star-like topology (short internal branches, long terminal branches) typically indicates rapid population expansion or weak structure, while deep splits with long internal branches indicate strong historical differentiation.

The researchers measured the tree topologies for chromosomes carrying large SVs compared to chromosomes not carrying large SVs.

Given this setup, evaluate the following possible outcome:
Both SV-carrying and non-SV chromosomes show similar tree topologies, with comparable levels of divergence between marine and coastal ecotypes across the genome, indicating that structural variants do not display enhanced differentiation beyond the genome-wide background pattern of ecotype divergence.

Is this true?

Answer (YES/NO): NO